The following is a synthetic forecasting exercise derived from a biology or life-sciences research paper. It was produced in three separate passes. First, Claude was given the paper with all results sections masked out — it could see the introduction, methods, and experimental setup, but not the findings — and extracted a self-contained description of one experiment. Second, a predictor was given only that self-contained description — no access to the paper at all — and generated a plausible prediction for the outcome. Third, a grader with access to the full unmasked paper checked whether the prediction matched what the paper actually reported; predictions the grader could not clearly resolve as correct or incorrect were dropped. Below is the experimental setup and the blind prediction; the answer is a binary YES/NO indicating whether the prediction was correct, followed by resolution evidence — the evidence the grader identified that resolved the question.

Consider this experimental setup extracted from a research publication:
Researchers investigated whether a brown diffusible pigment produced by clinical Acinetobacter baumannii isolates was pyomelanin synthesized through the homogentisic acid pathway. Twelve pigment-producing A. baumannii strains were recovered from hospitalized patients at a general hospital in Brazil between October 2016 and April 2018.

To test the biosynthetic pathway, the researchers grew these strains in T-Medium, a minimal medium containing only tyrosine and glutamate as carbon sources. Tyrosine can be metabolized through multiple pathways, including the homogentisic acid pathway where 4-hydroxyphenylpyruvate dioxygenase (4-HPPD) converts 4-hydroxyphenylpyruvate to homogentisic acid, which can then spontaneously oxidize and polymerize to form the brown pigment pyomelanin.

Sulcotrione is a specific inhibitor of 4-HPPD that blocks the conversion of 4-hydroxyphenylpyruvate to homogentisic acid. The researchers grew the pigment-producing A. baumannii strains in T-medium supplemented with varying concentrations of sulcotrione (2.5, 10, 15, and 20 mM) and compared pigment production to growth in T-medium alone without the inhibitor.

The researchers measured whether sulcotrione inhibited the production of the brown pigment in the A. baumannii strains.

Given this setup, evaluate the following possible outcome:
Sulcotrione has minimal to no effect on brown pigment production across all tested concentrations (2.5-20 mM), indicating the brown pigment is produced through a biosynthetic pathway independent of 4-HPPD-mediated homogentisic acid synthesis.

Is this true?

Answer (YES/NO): NO